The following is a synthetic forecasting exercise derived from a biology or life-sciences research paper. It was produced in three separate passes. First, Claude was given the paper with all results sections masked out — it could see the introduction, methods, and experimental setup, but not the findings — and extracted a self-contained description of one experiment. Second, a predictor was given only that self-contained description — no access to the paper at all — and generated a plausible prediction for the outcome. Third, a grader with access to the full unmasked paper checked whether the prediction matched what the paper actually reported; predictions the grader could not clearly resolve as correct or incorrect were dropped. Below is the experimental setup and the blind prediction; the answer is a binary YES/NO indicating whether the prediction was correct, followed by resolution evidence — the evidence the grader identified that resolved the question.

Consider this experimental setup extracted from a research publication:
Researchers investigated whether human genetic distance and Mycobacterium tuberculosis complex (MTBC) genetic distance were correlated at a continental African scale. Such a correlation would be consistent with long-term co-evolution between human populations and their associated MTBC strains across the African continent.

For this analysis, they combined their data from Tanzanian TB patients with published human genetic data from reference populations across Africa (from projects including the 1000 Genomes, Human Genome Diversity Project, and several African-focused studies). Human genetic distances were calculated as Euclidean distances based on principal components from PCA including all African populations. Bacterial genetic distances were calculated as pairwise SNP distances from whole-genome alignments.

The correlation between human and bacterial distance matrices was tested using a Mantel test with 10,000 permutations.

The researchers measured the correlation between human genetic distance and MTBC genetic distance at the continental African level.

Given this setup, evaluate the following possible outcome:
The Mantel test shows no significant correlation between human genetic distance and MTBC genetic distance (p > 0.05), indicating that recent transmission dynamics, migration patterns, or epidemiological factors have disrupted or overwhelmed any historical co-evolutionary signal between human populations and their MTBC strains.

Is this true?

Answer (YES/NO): YES